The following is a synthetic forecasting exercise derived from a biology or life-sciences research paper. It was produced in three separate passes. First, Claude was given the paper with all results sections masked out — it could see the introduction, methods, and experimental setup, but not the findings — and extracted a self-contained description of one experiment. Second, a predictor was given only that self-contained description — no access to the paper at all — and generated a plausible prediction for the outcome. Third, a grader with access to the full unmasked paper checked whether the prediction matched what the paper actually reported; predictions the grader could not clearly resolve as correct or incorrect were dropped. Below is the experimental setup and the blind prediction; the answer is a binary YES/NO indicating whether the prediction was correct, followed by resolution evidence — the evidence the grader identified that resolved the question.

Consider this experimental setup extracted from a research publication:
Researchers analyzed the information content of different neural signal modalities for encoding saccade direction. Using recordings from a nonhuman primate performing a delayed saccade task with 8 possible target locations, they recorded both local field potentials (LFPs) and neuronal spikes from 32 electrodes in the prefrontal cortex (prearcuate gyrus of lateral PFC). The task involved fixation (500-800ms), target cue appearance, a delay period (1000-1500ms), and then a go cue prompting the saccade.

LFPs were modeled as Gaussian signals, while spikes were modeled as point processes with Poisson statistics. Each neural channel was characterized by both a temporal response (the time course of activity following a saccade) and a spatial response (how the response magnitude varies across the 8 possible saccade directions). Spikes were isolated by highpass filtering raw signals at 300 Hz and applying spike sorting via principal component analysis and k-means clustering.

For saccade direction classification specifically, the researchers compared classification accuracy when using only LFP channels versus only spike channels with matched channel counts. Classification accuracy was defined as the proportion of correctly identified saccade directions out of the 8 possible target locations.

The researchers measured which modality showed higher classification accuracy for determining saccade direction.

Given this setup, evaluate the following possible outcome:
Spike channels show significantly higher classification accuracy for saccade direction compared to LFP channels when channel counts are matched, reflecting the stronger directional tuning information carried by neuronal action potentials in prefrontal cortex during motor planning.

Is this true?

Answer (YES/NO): NO